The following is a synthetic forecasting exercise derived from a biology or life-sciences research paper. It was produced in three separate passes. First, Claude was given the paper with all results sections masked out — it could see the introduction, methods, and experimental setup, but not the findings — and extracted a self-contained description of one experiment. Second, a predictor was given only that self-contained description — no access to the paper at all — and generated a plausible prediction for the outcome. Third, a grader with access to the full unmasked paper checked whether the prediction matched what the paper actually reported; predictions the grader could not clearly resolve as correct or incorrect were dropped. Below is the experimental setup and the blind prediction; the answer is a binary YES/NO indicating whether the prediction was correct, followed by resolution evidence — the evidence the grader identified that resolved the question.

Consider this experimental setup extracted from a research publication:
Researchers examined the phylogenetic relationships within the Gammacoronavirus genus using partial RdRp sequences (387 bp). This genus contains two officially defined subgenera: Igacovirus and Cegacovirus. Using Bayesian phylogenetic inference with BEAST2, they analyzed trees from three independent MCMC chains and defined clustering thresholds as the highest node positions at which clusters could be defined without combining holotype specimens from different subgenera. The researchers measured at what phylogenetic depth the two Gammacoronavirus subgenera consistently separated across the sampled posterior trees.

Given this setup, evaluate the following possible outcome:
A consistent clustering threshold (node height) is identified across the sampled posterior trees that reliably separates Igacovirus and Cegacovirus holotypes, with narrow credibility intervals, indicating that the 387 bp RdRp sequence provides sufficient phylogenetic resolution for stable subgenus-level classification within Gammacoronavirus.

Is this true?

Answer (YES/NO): YES